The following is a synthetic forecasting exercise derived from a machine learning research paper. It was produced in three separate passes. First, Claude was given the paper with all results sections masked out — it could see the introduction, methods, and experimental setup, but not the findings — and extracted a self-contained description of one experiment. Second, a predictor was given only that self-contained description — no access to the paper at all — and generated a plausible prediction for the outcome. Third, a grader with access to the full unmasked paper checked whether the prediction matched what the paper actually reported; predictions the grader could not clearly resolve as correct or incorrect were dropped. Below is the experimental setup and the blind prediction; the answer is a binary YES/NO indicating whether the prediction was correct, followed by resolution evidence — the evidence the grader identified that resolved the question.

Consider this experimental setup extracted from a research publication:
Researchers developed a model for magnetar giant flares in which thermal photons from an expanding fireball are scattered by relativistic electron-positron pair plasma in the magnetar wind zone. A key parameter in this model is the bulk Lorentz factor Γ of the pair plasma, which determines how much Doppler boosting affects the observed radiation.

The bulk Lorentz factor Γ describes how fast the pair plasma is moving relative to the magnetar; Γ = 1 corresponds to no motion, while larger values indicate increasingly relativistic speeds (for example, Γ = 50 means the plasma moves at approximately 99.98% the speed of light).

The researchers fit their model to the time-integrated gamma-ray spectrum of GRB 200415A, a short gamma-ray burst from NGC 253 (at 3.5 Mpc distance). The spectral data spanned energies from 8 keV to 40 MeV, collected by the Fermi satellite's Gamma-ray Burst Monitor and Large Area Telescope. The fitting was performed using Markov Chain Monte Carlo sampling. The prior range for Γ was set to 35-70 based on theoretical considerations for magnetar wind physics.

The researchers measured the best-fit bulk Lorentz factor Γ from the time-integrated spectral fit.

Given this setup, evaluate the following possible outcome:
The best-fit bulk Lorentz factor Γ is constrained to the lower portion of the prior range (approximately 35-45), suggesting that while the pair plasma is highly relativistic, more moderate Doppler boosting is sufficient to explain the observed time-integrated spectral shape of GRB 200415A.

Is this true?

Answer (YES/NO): NO